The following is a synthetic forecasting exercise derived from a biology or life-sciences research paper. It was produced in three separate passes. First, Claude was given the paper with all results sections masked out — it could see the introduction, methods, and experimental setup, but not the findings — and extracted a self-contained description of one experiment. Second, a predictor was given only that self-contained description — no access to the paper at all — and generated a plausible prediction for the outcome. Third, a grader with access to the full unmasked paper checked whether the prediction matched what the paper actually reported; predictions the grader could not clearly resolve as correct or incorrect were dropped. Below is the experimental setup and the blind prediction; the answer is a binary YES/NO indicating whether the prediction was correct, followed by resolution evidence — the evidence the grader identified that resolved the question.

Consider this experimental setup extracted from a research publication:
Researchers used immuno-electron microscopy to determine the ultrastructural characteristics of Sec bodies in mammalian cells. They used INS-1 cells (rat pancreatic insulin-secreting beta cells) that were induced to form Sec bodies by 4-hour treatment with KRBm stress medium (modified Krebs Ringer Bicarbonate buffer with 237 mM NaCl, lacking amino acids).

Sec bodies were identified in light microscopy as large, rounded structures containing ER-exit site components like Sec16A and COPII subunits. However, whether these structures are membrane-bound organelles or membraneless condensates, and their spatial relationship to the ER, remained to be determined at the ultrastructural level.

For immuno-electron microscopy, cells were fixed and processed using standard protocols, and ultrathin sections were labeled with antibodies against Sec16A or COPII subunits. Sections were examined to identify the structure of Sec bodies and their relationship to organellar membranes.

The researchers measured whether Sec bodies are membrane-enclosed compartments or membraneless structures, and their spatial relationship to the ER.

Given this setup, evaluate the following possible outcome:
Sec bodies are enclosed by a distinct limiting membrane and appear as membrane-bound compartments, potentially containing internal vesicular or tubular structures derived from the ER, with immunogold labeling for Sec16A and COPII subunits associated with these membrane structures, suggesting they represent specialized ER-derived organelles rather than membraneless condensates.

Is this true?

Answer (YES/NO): NO